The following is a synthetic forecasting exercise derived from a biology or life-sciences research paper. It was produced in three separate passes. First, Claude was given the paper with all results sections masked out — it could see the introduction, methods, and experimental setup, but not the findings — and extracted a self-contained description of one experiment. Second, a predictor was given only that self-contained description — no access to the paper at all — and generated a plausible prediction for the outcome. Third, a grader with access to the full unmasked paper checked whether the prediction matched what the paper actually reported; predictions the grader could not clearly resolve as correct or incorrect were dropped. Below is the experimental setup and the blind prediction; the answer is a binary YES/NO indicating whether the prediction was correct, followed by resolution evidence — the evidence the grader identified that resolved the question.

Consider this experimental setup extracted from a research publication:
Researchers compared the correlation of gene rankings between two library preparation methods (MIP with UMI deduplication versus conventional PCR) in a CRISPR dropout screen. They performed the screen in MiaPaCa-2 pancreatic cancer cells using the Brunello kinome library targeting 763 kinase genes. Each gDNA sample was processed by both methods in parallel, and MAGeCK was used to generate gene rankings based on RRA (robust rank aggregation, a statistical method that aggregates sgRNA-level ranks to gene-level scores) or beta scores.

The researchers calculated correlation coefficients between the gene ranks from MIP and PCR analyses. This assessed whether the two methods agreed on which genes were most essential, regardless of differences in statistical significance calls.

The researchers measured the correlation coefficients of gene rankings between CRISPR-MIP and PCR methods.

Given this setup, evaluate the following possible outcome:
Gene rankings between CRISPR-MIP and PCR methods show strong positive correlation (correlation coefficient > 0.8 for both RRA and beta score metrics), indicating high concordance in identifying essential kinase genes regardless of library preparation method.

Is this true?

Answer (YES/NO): NO